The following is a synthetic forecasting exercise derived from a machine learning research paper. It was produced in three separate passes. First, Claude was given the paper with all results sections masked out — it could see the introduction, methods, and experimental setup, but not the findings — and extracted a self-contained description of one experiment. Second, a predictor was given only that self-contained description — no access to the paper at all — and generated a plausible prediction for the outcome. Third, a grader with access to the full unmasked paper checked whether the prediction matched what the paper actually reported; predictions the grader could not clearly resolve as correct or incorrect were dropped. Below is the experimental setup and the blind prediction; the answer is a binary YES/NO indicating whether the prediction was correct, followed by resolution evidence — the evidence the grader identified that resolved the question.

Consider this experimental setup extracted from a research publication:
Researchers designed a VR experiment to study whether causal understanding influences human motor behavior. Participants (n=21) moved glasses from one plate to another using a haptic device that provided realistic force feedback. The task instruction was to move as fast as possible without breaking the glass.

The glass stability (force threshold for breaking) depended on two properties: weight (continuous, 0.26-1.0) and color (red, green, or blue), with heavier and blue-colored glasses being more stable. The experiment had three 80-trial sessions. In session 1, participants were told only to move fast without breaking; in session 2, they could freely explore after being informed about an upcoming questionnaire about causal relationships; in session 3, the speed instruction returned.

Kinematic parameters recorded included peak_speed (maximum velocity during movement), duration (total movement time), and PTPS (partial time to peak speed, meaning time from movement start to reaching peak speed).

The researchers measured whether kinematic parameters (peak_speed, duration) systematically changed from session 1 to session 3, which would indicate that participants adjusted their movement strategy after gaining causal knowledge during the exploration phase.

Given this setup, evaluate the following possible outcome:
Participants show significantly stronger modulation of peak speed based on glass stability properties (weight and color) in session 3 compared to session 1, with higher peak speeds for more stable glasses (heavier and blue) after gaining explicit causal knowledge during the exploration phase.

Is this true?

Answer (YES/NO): NO